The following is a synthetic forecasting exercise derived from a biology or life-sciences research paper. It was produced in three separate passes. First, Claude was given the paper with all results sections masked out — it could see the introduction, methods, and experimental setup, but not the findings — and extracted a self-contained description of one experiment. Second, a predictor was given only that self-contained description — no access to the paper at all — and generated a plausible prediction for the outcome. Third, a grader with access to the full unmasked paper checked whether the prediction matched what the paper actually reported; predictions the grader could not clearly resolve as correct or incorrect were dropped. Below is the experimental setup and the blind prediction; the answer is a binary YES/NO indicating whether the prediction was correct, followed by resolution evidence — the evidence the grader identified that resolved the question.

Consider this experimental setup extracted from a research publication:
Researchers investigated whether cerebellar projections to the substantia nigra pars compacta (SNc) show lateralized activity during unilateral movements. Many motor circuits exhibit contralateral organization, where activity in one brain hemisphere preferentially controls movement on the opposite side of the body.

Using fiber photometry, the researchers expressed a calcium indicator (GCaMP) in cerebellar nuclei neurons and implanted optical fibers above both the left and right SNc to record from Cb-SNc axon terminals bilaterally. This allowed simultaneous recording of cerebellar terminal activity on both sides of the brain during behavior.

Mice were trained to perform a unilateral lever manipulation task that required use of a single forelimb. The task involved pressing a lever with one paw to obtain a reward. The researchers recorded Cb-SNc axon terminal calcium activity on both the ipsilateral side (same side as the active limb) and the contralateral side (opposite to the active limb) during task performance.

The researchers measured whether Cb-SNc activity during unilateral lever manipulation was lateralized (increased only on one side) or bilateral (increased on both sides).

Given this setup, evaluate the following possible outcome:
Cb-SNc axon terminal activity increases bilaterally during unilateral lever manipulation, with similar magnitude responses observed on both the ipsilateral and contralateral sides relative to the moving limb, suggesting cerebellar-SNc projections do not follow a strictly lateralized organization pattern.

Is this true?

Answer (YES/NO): YES